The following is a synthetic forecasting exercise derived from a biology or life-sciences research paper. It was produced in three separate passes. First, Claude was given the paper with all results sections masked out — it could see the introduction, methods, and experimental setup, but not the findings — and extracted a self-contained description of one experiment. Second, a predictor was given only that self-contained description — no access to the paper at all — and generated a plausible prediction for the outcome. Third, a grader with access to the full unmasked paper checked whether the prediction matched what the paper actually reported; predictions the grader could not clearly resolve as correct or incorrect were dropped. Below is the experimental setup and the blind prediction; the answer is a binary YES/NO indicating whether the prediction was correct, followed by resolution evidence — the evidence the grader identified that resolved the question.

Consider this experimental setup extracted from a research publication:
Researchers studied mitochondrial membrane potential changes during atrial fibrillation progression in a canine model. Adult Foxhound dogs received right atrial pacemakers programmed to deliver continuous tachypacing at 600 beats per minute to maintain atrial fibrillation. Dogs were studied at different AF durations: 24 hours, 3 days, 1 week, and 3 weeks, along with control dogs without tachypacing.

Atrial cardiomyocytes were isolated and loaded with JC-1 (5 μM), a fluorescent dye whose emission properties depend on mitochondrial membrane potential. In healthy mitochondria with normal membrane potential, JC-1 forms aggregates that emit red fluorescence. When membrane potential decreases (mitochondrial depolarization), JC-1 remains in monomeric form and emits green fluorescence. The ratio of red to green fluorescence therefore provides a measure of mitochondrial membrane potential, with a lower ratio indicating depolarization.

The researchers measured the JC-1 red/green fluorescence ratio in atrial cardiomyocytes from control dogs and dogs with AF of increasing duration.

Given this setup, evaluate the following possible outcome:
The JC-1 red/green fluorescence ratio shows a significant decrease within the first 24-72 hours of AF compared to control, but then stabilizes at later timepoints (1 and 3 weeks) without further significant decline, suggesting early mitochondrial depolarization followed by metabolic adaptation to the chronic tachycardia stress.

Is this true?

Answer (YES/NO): YES